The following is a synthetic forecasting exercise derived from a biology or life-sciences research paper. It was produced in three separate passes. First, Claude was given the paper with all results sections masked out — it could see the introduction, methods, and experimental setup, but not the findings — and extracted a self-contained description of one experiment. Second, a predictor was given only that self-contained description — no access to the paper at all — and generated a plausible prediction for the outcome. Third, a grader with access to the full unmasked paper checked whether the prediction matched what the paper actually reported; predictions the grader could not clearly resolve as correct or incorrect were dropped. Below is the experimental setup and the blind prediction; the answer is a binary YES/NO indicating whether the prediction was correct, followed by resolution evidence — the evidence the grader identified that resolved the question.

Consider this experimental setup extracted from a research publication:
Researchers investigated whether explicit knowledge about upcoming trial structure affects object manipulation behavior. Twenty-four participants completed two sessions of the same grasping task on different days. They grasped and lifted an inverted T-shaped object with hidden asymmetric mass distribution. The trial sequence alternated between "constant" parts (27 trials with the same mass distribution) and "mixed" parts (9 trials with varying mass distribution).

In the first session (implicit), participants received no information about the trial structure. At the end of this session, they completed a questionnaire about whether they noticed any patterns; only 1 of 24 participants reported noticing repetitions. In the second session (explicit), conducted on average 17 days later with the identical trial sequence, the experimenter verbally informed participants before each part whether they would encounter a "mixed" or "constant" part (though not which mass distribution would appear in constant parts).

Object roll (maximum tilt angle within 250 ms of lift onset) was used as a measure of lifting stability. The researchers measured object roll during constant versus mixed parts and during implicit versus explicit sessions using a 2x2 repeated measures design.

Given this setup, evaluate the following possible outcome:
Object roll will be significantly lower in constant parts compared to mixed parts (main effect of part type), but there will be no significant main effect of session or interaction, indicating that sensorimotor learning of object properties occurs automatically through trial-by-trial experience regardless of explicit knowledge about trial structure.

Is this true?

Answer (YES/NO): YES